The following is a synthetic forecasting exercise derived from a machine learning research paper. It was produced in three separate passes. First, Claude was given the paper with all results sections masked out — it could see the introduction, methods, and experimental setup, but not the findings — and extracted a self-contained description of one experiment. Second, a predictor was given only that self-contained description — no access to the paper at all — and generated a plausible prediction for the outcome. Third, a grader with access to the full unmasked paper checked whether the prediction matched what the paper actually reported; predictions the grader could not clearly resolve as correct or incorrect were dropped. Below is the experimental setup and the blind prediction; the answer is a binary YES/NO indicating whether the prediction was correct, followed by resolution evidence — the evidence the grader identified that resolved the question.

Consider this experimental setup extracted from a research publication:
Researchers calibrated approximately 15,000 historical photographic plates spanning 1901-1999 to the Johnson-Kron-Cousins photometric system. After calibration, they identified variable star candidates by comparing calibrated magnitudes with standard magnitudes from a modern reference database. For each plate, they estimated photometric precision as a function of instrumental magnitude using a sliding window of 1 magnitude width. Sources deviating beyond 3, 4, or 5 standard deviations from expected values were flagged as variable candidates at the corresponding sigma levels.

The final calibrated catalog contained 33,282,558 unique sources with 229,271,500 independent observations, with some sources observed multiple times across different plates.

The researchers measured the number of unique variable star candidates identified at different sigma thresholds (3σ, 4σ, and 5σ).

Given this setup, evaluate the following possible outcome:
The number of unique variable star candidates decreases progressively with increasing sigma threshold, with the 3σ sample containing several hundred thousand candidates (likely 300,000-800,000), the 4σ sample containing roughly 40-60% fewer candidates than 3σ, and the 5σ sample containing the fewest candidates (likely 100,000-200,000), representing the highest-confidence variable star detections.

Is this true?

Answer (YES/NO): NO